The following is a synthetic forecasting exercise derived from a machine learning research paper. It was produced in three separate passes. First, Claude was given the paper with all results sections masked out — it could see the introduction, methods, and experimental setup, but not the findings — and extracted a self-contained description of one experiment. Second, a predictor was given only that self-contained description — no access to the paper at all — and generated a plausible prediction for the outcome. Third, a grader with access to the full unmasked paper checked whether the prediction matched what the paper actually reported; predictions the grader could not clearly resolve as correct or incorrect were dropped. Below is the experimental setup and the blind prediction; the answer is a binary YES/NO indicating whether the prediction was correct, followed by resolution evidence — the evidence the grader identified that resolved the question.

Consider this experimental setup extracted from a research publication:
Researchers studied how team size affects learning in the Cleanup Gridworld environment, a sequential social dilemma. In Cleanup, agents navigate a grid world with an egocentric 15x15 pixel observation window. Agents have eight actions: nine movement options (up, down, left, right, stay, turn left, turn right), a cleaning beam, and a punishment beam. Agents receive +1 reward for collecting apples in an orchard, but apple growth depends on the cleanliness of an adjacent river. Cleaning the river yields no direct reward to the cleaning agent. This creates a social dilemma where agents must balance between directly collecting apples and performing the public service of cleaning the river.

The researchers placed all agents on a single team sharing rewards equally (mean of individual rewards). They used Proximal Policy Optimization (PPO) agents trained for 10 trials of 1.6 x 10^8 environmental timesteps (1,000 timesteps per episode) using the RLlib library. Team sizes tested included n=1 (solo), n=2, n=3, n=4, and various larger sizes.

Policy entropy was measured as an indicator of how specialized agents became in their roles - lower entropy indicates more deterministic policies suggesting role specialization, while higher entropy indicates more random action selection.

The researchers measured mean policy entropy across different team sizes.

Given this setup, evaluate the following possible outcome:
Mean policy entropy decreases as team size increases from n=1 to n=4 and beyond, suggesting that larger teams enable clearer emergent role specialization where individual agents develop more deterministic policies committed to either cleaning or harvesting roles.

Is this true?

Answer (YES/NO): NO